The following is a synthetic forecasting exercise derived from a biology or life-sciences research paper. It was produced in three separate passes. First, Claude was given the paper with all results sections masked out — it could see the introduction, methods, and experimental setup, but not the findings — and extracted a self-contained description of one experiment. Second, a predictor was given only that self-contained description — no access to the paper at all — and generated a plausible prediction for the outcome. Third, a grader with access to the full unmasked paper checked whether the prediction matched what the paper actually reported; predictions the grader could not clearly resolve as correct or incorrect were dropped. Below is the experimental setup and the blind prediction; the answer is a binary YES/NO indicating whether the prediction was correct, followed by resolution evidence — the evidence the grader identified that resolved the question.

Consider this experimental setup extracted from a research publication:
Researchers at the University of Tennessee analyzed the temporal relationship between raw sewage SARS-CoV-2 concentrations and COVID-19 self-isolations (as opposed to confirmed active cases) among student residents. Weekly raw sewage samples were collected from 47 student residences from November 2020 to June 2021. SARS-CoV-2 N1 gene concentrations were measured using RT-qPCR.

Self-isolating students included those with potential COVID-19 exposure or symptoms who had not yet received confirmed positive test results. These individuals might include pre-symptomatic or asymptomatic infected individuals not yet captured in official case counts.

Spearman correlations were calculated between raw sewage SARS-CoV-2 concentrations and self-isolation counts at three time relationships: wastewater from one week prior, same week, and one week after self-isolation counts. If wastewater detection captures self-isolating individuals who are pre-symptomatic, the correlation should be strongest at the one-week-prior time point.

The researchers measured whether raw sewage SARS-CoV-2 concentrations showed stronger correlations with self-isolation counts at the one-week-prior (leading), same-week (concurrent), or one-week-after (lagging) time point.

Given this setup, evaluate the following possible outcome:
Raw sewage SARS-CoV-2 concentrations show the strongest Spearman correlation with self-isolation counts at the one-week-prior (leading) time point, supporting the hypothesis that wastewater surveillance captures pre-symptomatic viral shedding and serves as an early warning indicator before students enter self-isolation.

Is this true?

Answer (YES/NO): NO